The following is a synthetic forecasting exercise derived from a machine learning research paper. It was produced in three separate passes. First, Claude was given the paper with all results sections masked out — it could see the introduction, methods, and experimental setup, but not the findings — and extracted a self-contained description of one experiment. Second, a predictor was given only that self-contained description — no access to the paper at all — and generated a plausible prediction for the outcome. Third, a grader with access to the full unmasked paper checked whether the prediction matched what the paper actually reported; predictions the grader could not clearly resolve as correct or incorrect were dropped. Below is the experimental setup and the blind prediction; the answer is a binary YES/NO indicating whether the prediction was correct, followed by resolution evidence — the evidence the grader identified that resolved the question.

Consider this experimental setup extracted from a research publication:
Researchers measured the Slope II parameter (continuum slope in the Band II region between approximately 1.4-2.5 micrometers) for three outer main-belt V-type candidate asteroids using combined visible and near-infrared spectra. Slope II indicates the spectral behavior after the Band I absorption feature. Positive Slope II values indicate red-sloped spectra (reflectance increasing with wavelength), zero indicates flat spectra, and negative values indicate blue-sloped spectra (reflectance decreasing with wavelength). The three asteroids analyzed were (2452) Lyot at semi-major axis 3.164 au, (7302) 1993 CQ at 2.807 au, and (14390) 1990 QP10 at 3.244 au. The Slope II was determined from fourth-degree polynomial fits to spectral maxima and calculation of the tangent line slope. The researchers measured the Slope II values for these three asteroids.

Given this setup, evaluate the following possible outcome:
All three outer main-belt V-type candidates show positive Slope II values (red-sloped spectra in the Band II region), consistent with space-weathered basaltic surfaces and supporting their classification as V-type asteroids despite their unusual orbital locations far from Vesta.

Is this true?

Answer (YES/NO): NO